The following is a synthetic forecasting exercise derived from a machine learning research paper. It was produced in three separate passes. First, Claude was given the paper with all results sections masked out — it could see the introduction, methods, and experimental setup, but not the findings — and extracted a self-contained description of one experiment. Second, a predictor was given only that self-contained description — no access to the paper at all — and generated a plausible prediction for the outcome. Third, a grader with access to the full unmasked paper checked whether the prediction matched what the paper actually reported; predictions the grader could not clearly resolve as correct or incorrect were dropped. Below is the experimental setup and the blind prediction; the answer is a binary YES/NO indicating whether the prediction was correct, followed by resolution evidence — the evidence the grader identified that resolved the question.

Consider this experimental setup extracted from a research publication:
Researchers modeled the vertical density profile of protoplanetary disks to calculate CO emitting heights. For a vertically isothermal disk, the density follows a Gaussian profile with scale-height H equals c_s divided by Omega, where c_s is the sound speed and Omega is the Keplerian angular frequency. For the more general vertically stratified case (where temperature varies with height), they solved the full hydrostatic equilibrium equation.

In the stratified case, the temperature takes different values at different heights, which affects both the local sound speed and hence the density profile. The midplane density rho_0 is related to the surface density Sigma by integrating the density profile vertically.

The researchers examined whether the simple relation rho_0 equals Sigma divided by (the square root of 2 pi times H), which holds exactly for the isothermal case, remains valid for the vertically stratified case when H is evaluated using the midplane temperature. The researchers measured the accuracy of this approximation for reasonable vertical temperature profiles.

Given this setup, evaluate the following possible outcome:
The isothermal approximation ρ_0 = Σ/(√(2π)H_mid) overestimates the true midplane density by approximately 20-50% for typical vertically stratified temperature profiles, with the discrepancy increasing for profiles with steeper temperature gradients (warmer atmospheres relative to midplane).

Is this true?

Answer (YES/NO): NO